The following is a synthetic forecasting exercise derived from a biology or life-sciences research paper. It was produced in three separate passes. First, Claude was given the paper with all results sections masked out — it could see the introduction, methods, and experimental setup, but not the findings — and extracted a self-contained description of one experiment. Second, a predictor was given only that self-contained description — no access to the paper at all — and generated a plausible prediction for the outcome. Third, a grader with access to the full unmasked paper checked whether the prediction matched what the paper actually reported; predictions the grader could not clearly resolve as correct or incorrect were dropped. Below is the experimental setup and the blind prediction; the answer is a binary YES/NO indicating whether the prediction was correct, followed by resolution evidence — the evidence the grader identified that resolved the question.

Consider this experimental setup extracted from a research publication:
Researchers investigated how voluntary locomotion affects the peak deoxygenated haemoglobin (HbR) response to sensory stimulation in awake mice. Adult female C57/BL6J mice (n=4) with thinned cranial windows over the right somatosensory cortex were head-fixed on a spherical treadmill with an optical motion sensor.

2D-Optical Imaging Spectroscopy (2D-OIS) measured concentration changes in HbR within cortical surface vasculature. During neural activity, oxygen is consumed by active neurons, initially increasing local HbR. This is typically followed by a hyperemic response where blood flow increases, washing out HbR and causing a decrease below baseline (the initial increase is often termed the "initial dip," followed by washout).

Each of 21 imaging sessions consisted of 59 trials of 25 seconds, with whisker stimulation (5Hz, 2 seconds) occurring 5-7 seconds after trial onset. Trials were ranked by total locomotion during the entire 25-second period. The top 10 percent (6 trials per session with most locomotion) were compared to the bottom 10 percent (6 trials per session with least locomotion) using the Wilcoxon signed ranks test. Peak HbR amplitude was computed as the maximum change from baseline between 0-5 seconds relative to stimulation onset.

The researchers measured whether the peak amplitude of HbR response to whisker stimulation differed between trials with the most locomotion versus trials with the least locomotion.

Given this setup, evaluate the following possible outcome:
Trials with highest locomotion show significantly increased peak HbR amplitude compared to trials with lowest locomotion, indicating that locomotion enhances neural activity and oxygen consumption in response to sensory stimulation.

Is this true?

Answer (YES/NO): NO